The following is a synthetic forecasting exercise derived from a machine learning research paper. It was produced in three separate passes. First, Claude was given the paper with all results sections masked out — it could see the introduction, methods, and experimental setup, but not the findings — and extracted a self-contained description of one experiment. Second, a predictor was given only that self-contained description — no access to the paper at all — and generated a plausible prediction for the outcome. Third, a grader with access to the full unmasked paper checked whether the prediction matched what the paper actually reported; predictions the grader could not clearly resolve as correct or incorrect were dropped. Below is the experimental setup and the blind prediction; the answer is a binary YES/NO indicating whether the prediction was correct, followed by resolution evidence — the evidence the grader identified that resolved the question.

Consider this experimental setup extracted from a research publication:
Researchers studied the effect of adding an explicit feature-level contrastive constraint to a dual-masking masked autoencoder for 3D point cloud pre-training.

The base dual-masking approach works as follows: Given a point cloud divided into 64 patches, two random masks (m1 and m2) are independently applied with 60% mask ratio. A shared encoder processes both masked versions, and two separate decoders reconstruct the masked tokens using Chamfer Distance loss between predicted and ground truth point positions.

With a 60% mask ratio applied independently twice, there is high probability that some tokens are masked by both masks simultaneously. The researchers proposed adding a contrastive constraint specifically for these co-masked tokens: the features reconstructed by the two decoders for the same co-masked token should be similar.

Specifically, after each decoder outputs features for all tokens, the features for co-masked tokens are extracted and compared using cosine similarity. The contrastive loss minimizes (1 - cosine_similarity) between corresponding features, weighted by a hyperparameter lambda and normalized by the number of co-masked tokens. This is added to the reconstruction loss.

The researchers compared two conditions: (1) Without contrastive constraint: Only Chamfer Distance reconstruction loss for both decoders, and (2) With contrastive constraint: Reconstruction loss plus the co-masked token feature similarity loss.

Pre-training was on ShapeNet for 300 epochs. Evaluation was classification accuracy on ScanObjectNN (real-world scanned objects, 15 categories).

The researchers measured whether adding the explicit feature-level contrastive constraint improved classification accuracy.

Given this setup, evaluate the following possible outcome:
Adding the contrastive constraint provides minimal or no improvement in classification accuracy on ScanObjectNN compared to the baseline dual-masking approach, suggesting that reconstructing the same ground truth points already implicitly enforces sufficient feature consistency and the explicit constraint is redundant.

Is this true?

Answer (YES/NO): NO